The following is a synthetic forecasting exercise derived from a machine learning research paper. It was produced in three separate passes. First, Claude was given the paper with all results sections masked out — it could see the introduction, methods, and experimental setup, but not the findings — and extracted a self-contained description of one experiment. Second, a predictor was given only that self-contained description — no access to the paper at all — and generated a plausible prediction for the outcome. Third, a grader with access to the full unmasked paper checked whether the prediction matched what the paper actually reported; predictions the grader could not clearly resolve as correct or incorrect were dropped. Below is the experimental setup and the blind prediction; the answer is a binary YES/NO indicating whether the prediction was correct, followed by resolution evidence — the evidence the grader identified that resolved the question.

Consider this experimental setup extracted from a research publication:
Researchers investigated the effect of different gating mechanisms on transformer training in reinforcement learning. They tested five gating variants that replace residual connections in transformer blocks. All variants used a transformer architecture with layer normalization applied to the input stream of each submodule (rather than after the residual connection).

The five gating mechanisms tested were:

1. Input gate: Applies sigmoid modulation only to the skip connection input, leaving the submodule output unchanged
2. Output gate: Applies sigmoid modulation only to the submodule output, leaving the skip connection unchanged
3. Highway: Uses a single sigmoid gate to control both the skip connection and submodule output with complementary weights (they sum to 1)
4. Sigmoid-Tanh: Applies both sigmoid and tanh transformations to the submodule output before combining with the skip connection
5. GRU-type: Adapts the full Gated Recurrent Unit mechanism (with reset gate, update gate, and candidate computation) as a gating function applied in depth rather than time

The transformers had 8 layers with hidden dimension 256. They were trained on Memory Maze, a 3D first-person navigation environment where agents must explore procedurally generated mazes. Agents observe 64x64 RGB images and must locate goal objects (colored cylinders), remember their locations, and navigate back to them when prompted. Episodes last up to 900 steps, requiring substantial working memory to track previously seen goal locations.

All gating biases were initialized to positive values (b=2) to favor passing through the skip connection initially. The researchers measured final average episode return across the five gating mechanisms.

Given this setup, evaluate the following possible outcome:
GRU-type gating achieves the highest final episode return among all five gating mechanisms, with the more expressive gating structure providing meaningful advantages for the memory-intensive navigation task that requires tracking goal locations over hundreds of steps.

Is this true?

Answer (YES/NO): YES